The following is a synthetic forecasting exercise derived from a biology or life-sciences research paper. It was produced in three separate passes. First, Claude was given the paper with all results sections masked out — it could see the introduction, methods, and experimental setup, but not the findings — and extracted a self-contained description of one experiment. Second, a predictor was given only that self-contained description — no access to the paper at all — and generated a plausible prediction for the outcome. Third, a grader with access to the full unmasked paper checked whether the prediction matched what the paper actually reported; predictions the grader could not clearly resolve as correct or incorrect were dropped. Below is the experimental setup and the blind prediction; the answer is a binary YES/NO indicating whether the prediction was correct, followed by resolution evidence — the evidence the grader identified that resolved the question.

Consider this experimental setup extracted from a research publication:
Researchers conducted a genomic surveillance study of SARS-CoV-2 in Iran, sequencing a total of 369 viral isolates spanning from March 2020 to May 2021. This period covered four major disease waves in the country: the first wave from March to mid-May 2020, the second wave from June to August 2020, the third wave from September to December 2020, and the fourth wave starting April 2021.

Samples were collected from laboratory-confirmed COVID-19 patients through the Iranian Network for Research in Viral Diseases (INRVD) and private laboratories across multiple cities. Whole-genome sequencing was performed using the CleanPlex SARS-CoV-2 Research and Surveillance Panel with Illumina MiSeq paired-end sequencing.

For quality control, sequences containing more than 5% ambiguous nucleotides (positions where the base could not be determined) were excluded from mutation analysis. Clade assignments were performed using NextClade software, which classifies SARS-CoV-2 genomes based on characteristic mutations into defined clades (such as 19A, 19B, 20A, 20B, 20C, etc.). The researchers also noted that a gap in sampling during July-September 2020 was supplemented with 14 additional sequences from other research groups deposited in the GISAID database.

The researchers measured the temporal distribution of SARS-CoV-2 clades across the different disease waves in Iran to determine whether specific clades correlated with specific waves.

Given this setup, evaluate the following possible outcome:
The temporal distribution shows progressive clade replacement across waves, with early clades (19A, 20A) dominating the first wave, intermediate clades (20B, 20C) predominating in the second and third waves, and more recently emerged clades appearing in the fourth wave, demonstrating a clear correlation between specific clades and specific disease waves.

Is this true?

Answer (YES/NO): NO